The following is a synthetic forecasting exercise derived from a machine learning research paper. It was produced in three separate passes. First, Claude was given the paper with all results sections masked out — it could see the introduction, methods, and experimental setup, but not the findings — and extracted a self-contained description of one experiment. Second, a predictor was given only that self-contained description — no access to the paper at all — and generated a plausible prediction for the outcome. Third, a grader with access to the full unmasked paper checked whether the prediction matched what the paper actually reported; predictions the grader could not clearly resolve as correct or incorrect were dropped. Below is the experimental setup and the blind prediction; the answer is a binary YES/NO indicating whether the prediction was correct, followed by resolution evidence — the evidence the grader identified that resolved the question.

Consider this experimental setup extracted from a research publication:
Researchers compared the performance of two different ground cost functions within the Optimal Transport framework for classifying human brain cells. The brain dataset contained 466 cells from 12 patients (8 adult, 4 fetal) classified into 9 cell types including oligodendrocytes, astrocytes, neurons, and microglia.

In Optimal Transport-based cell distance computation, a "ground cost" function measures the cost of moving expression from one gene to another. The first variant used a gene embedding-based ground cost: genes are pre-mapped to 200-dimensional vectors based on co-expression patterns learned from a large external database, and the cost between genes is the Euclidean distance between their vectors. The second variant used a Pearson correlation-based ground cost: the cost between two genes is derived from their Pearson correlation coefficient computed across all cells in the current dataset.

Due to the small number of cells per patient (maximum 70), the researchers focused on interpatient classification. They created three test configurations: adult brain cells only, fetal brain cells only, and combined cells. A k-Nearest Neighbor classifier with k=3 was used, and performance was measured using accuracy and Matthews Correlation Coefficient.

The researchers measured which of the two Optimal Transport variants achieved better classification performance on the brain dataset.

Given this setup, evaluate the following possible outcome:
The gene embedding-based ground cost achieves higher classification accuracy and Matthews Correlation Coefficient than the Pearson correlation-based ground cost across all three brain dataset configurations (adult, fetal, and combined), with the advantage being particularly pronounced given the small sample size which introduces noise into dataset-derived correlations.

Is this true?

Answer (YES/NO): NO